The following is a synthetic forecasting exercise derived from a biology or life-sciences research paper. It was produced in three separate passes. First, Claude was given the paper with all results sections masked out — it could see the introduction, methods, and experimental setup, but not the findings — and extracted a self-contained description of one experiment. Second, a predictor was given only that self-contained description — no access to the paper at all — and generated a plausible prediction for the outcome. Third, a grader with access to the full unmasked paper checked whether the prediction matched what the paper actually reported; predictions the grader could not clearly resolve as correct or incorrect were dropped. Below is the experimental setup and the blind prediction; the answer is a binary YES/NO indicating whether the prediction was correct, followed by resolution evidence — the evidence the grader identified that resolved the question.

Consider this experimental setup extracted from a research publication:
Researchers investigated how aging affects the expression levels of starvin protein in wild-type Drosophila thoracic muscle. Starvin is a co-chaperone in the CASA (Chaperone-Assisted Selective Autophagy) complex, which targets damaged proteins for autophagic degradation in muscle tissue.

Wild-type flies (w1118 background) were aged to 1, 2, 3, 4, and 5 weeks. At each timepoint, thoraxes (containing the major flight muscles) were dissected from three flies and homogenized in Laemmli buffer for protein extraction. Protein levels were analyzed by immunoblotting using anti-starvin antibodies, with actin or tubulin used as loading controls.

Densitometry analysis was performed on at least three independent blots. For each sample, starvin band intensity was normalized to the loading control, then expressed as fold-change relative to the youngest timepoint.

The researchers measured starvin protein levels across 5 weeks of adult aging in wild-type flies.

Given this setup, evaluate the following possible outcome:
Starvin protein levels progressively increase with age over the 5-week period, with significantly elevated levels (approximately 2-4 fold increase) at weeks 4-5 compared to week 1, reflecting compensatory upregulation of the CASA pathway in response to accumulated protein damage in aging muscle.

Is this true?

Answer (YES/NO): NO